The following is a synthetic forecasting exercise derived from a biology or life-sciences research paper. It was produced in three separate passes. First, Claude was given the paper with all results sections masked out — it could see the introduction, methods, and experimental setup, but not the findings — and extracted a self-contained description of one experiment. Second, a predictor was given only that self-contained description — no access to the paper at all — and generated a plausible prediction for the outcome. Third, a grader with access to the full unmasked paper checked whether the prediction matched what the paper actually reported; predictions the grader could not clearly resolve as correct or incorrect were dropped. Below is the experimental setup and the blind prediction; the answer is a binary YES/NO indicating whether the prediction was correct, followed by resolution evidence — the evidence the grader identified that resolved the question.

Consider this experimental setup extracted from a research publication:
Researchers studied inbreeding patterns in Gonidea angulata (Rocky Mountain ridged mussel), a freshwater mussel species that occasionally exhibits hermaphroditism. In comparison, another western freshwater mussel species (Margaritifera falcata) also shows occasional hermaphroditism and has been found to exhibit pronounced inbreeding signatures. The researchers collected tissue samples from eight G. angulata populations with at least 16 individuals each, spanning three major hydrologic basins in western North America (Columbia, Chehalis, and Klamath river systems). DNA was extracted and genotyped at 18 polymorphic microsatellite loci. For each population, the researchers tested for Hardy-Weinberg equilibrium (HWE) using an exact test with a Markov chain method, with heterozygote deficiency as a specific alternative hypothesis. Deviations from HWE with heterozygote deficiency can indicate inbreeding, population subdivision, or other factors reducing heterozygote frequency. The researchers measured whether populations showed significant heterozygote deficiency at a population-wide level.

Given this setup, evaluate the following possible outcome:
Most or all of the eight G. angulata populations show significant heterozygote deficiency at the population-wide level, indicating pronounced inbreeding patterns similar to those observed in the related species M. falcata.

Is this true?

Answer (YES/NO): NO